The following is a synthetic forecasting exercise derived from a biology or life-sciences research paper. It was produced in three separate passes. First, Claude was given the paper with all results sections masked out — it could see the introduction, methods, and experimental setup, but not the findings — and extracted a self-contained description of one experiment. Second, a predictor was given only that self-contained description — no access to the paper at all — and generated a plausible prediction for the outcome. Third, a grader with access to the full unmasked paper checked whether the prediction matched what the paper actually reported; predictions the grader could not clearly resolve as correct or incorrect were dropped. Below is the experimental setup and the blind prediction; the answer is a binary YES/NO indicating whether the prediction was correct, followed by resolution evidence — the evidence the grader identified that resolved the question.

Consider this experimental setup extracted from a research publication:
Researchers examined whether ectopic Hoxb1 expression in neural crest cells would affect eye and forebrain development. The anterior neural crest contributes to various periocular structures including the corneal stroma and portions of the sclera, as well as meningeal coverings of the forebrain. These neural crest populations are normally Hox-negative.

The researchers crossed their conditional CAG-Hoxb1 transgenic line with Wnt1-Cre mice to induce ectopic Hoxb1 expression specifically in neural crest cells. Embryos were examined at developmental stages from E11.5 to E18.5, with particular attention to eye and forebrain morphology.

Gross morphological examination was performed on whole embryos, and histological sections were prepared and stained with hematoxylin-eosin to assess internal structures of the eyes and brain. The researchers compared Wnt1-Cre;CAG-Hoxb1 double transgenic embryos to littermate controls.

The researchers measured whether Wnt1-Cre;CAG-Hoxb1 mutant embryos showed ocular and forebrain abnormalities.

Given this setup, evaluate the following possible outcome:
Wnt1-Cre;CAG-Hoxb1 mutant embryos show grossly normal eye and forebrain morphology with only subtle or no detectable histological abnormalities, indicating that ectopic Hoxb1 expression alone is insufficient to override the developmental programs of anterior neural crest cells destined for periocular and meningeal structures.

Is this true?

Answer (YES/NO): NO